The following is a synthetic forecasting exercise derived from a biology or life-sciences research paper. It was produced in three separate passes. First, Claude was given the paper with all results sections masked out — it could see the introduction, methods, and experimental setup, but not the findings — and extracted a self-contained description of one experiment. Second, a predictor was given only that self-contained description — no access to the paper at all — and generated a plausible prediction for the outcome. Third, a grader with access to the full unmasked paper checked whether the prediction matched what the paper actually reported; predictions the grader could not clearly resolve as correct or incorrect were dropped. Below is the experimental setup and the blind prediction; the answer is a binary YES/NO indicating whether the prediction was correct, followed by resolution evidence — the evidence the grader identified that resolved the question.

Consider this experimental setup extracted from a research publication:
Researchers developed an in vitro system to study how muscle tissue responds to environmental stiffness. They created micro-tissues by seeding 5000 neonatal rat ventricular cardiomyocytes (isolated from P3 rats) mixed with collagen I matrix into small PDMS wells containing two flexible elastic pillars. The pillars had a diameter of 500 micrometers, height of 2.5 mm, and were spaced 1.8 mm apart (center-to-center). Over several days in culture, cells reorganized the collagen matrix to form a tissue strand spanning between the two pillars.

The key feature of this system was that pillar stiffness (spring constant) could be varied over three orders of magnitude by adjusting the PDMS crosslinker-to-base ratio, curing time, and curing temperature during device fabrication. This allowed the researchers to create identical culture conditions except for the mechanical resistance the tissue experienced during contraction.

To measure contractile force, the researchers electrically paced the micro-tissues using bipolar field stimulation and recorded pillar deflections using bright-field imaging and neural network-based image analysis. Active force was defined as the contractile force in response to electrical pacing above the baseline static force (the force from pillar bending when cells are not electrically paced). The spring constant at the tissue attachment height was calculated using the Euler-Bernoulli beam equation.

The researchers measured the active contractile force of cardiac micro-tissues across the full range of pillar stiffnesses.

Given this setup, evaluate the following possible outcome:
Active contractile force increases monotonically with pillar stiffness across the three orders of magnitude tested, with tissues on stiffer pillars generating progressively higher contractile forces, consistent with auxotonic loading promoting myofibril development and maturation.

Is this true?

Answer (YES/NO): YES